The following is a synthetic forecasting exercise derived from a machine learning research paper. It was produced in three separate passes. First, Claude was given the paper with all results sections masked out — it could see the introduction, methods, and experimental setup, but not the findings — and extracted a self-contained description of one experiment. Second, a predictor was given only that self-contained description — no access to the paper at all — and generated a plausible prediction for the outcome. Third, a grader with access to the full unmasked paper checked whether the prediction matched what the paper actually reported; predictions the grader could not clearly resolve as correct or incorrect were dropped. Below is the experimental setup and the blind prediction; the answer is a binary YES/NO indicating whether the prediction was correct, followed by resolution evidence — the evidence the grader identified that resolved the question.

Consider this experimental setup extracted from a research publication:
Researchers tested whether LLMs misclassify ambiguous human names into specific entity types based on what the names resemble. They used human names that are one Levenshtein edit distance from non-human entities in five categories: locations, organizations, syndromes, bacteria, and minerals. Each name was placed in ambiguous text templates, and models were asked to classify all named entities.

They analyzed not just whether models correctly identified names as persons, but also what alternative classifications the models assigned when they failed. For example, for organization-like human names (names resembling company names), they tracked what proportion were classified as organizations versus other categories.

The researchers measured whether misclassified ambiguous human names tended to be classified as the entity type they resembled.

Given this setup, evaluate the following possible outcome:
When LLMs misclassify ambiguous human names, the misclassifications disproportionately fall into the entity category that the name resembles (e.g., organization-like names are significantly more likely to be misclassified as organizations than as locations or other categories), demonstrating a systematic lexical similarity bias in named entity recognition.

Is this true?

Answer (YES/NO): YES